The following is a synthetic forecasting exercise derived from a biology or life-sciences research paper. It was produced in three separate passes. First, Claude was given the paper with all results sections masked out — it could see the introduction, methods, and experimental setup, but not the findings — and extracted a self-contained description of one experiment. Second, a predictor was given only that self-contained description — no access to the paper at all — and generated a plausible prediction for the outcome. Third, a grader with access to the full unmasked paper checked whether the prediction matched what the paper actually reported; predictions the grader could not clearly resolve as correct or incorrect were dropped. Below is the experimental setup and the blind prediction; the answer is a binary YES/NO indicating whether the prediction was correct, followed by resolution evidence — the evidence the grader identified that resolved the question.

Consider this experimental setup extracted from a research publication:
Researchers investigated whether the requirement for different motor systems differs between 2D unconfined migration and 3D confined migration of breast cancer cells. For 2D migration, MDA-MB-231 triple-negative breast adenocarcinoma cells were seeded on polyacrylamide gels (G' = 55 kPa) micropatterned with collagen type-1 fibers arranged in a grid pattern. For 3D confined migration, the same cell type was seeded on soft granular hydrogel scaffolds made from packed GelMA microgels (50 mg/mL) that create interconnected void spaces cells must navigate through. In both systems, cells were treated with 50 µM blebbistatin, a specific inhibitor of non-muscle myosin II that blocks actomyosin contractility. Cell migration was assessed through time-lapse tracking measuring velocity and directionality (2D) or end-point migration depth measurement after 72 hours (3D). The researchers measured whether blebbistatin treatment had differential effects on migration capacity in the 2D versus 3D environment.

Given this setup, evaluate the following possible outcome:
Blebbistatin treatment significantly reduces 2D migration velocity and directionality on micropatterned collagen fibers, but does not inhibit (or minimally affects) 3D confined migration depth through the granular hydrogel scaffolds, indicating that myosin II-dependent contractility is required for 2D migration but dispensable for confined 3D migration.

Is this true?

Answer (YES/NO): NO